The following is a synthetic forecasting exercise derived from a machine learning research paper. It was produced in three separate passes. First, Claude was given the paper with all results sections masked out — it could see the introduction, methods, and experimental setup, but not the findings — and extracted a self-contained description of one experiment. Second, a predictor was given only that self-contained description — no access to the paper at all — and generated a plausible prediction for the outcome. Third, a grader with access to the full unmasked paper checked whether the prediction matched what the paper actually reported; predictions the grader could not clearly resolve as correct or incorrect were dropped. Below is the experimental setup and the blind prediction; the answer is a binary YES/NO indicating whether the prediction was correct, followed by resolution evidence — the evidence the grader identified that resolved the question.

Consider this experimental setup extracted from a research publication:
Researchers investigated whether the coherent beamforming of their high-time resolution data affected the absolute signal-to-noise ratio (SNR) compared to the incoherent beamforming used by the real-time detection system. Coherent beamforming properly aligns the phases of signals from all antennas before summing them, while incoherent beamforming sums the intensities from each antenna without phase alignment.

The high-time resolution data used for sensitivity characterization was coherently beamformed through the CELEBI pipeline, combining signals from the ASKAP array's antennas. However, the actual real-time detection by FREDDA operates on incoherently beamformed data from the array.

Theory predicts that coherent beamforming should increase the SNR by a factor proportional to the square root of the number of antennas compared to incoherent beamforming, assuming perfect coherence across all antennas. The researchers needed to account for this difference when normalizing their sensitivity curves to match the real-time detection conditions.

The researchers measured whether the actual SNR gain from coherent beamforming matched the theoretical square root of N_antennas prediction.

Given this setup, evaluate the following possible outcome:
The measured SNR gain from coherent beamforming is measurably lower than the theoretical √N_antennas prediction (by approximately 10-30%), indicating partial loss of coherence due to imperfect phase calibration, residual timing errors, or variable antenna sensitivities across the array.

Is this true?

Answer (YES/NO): NO